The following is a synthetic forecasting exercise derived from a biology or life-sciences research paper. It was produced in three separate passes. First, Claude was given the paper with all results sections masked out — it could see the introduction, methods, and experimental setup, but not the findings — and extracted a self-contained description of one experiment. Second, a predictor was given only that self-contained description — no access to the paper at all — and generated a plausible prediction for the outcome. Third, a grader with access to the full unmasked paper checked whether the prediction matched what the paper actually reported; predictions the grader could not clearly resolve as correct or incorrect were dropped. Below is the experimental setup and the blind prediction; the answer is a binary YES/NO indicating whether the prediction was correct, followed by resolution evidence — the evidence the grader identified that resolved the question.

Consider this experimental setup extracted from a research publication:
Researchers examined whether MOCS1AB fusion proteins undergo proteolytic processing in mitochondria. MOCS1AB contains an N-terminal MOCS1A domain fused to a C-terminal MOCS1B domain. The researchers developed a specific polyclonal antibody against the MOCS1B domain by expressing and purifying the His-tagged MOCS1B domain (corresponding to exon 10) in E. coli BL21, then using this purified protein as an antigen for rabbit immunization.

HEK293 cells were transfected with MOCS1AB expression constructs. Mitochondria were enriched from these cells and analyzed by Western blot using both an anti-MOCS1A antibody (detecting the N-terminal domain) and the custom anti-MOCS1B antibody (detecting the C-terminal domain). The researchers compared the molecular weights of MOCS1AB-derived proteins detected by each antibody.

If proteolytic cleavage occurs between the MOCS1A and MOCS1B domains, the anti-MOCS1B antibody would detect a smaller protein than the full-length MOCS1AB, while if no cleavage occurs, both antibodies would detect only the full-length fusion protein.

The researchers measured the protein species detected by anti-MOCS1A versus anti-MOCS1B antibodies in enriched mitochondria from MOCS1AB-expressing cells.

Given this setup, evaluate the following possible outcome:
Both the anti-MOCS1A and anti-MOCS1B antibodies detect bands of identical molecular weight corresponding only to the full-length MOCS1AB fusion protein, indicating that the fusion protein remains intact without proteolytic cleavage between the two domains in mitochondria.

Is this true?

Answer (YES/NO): NO